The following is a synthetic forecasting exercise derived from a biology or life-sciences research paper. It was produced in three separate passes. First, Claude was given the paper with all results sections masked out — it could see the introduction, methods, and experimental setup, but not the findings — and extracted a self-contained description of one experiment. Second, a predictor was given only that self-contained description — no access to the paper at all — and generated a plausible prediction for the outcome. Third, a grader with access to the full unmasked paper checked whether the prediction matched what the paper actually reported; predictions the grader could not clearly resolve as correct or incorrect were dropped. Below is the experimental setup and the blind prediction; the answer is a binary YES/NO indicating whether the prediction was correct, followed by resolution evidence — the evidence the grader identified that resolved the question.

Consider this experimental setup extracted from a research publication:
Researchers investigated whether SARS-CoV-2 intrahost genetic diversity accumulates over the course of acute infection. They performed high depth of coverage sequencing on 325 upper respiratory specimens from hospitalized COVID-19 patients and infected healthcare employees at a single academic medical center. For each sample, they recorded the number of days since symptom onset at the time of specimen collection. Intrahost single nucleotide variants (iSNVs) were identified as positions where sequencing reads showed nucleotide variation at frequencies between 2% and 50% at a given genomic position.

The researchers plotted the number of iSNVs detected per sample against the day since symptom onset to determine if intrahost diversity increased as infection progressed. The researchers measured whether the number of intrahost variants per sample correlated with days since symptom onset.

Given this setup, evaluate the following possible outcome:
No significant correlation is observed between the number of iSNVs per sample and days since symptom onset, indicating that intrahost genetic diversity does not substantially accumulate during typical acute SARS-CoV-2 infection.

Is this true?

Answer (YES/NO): YES